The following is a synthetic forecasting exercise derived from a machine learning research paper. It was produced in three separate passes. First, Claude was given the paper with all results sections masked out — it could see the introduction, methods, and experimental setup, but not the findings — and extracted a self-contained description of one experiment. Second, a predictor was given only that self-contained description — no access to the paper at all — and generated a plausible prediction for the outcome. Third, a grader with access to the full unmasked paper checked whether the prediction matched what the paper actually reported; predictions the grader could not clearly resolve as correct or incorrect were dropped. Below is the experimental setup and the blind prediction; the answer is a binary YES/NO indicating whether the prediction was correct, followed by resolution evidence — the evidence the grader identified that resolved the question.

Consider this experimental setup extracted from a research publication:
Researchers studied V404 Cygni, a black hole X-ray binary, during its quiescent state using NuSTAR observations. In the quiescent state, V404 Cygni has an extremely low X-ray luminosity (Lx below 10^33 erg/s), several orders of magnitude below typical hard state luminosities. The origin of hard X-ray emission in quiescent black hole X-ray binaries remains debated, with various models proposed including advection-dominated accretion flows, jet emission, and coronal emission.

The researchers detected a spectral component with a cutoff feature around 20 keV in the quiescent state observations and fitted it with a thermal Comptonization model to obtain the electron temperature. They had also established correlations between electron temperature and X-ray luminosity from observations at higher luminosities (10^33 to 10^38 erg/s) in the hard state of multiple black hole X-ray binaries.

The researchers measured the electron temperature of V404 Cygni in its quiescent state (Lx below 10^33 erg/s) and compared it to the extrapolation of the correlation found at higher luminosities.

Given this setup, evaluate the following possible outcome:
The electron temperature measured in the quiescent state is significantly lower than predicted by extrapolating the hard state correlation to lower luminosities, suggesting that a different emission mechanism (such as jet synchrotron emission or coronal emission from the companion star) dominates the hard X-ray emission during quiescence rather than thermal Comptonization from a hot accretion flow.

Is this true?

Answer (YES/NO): NO